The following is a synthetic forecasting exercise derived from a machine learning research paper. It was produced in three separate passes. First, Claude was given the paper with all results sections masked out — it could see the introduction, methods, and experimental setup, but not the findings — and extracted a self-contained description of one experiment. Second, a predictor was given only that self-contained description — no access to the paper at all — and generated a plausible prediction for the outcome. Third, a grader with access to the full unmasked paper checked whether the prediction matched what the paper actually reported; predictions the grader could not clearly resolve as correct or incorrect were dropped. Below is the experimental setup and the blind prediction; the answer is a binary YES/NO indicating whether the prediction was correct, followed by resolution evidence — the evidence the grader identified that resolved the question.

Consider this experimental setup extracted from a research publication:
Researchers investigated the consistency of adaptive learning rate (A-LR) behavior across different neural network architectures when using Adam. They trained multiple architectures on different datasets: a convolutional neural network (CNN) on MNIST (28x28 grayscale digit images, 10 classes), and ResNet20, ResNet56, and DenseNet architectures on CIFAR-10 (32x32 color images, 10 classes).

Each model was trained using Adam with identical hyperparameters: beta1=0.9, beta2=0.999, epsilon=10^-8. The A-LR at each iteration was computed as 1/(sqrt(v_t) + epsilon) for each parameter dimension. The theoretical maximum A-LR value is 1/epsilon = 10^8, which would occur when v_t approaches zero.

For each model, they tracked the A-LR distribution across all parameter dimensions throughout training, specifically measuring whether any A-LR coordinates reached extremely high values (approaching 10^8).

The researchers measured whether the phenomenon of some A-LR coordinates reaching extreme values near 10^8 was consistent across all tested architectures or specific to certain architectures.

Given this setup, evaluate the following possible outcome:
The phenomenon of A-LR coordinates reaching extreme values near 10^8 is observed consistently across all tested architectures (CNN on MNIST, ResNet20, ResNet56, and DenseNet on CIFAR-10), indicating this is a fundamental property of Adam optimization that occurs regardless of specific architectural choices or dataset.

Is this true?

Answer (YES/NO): YES